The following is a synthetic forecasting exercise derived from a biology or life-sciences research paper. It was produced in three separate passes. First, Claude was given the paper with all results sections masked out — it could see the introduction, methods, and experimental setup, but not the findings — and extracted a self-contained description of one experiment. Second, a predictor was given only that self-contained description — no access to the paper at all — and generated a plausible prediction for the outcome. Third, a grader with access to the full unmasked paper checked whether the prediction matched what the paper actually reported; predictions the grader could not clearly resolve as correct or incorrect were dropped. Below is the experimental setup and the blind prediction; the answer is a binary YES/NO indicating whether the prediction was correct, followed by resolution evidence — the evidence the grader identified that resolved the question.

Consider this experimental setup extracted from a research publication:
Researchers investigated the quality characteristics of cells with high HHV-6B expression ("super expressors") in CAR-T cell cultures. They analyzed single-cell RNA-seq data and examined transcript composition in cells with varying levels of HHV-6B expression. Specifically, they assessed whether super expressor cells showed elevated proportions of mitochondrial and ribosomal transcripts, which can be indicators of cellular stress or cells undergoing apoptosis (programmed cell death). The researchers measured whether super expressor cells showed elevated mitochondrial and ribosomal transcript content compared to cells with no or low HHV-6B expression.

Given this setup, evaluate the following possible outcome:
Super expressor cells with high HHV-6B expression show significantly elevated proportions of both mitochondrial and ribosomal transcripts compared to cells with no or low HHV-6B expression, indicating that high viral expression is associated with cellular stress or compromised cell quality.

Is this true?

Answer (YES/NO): YES